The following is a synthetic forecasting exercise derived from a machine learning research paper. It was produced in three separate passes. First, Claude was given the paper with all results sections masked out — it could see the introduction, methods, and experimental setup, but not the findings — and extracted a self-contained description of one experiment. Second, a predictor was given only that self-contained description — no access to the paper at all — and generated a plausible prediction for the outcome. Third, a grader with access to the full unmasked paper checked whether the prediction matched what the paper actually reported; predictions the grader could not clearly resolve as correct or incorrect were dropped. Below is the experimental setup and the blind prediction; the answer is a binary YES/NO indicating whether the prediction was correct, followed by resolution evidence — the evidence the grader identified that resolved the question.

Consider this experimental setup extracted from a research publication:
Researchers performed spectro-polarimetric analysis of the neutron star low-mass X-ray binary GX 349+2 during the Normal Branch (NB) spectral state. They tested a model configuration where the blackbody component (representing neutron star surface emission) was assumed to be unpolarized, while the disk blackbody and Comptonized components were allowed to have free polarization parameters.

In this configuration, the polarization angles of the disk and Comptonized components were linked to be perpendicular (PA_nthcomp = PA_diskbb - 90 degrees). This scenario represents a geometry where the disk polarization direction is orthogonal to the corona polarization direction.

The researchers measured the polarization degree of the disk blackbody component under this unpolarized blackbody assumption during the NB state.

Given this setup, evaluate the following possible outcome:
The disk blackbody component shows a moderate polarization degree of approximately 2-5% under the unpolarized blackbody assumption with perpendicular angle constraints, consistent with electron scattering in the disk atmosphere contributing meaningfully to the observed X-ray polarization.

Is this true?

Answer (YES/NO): YES